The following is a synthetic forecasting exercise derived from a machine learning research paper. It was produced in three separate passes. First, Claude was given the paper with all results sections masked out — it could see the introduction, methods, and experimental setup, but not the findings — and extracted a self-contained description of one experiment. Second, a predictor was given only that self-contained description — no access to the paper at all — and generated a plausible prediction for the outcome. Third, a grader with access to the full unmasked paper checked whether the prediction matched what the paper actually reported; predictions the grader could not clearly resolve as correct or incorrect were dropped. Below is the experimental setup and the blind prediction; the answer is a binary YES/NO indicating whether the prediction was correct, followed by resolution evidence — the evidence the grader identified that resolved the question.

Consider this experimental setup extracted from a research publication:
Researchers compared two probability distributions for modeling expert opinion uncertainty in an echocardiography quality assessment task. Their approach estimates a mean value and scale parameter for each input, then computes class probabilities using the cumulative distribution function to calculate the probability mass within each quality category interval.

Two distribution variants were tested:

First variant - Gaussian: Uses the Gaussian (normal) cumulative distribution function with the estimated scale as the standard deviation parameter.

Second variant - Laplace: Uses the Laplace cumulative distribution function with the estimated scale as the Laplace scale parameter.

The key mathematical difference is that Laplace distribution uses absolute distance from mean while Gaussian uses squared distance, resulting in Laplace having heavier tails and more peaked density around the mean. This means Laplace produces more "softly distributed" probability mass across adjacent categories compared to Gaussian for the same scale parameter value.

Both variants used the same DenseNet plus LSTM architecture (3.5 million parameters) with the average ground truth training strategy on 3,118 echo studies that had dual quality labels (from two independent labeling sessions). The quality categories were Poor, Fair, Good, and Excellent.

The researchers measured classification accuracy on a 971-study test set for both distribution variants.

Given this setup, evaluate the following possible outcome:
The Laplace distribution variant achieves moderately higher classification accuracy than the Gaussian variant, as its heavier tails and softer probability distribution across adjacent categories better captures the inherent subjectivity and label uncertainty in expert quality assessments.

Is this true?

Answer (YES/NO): NO